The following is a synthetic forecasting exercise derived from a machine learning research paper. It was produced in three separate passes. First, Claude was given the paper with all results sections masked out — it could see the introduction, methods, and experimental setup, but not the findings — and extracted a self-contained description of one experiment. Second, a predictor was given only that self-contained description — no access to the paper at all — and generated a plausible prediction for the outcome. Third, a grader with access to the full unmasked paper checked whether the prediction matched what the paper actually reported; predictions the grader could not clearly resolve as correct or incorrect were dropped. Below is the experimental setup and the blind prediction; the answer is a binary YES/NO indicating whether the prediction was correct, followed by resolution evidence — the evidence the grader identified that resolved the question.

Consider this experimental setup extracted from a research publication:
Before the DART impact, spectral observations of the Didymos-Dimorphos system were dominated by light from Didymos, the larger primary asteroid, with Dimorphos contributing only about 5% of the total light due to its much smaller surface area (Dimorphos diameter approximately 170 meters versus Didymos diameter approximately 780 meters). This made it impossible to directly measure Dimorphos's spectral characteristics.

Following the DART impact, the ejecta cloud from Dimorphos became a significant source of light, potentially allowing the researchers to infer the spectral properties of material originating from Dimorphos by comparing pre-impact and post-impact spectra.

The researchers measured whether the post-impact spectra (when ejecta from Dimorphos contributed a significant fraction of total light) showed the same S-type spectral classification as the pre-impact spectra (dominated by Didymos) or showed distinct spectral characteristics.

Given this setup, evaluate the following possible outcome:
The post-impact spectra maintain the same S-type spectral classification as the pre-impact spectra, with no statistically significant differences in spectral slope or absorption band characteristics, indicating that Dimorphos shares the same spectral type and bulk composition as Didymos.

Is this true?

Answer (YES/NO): NO